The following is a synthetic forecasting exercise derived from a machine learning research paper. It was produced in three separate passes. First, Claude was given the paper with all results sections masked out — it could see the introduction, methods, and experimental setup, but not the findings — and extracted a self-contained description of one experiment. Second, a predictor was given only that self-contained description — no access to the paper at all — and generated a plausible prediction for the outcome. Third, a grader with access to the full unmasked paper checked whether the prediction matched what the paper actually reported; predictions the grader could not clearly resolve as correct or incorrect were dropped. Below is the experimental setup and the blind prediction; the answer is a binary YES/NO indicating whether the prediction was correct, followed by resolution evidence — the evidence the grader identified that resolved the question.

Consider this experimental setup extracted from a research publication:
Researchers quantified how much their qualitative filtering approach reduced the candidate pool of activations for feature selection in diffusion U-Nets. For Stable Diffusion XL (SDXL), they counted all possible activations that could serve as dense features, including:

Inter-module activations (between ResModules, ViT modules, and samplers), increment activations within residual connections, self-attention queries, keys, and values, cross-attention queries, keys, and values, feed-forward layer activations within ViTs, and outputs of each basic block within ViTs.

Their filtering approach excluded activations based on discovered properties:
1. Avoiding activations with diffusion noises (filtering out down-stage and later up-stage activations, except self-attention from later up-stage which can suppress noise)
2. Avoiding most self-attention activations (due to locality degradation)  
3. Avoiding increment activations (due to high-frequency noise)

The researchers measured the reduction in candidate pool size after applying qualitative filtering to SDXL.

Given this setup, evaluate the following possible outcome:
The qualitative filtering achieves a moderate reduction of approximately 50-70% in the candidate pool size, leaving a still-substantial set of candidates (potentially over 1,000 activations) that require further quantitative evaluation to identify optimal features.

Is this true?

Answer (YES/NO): NO